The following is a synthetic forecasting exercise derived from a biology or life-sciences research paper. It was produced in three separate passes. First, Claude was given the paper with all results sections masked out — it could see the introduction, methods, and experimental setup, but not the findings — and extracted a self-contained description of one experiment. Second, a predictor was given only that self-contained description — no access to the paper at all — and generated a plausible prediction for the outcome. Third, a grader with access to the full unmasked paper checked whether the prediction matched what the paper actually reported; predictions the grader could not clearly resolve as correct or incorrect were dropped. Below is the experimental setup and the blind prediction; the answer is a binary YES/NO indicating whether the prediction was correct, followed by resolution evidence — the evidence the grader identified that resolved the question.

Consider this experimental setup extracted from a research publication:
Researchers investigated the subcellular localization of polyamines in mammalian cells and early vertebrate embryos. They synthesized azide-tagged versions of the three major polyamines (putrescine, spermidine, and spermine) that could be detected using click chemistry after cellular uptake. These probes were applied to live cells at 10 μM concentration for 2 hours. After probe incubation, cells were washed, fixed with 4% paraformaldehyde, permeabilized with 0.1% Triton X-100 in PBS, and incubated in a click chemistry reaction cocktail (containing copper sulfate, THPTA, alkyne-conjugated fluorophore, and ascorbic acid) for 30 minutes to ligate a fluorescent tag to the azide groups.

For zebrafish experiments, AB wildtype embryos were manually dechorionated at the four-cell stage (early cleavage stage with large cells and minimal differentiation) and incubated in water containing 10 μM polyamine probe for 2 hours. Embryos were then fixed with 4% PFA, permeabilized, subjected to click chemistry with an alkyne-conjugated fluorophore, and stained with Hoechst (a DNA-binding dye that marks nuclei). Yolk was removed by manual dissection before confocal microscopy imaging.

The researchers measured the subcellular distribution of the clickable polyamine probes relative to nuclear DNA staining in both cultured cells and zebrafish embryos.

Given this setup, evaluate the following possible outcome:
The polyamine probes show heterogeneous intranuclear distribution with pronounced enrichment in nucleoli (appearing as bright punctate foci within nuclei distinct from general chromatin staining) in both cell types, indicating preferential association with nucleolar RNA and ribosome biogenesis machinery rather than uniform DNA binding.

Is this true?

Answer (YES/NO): NO